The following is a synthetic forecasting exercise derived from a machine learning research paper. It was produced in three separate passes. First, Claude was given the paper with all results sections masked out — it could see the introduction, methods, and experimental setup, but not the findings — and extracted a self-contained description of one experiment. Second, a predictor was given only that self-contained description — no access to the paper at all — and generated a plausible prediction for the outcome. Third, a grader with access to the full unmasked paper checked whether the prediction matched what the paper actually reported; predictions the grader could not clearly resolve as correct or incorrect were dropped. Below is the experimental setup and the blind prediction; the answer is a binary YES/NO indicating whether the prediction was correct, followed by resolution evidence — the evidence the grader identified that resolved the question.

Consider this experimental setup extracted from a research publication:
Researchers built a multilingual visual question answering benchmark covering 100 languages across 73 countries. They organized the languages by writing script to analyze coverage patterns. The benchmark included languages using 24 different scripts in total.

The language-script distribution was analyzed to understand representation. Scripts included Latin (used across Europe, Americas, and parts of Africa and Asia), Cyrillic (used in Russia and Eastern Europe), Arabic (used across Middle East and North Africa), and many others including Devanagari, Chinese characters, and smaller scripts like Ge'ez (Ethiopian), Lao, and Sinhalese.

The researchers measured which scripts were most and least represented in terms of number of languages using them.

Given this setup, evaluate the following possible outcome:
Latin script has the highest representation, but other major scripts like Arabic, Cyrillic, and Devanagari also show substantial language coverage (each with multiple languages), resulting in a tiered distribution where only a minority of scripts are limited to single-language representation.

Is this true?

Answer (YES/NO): NO